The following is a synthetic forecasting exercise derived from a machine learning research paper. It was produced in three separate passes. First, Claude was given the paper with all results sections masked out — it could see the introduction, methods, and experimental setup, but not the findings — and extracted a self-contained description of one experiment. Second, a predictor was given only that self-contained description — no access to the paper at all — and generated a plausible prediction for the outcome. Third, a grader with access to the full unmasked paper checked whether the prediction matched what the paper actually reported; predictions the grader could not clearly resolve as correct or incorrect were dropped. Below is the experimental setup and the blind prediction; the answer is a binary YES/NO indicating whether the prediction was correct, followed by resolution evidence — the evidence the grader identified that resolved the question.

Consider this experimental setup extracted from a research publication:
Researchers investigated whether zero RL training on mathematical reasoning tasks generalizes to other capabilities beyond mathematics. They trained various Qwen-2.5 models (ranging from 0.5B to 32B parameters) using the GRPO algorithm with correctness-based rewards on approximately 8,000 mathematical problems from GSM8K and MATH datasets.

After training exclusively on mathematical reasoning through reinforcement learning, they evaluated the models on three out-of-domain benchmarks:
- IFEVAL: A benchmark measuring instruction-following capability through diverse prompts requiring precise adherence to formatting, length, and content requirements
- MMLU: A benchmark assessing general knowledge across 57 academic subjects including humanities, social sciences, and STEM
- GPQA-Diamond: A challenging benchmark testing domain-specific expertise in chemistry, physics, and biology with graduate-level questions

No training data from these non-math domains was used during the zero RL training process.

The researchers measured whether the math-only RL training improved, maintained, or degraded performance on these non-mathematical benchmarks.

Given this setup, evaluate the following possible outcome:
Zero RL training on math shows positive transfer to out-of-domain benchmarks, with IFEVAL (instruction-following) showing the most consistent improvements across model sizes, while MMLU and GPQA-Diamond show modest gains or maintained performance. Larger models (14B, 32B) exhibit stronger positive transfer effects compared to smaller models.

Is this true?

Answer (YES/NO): NO